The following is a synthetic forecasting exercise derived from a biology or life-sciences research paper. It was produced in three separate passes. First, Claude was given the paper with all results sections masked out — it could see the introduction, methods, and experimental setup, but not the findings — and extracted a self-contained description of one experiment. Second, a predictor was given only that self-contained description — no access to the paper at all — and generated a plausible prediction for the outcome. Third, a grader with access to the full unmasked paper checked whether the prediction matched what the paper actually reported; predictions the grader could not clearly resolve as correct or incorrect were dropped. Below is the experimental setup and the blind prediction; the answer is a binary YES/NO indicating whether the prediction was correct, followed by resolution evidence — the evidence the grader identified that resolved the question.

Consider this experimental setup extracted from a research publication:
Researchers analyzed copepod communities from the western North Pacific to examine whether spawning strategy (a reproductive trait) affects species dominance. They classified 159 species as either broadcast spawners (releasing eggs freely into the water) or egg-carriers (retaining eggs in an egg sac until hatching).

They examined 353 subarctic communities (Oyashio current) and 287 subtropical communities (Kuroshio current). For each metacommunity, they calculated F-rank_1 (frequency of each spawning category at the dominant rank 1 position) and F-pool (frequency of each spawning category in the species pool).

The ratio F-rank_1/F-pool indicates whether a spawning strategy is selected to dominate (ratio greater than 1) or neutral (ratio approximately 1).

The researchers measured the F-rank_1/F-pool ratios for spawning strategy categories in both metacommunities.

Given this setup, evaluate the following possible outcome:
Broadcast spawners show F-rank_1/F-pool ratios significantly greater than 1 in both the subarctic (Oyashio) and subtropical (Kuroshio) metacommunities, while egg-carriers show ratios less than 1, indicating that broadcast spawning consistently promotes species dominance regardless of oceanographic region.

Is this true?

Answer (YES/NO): NO